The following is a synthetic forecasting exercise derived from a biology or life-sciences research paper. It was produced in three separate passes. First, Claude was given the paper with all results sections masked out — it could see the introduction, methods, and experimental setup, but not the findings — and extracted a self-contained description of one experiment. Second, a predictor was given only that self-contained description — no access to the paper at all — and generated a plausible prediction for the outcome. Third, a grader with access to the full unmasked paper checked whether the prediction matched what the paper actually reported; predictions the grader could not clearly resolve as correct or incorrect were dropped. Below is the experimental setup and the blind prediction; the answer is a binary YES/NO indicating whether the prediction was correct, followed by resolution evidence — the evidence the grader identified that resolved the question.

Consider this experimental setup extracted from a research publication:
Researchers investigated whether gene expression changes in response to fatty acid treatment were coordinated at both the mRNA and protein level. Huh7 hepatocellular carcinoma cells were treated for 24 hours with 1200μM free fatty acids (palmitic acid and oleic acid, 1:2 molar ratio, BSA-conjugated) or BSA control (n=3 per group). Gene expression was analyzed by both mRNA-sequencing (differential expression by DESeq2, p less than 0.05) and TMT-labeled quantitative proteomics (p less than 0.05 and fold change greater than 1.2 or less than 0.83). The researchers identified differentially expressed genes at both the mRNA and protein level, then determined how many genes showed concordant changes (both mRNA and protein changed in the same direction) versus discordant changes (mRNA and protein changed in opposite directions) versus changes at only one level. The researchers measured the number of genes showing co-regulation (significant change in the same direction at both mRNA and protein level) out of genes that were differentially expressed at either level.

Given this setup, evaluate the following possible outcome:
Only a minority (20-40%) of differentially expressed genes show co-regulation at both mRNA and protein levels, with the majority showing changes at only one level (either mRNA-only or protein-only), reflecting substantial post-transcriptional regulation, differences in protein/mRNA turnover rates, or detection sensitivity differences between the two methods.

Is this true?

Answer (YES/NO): NO